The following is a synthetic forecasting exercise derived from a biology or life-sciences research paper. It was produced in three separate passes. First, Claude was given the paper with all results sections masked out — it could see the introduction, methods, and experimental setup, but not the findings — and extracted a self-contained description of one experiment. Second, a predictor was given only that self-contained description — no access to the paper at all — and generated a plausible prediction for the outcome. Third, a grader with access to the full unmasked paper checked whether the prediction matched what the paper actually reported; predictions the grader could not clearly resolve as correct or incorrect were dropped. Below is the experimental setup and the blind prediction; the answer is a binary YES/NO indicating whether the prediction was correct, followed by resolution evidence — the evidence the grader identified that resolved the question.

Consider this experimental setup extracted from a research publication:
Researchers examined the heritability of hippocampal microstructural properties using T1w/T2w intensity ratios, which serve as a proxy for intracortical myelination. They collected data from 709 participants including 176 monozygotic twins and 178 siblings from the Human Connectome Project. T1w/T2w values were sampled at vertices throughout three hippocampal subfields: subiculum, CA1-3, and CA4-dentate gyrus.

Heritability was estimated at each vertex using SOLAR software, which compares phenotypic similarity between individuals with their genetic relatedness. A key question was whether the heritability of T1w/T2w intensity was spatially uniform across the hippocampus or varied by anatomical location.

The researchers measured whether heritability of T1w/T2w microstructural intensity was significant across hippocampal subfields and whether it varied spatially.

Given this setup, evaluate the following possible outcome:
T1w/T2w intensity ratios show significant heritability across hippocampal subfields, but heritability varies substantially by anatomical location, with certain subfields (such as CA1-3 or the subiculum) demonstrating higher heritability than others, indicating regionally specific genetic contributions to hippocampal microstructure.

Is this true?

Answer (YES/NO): NO